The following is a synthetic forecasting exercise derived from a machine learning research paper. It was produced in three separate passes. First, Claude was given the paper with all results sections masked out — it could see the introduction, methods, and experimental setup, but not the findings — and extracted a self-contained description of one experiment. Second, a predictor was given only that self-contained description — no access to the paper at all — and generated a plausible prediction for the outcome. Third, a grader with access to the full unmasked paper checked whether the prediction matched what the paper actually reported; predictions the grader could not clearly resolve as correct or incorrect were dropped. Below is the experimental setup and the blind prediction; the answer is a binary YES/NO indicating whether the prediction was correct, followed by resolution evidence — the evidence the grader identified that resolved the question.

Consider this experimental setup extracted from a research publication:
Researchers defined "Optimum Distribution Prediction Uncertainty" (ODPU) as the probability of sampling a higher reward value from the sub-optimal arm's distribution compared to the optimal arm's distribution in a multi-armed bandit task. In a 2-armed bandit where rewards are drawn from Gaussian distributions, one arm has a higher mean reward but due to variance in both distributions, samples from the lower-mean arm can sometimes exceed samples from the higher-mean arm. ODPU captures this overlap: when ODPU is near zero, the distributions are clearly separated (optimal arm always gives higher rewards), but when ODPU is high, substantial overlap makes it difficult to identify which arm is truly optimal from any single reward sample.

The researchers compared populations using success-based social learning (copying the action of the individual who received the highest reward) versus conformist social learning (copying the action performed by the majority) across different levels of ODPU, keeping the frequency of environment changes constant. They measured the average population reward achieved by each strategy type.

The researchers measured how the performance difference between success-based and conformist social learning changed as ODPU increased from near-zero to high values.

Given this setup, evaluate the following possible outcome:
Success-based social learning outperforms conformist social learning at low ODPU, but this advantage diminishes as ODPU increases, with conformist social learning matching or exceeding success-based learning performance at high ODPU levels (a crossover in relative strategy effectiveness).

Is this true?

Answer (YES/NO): YES